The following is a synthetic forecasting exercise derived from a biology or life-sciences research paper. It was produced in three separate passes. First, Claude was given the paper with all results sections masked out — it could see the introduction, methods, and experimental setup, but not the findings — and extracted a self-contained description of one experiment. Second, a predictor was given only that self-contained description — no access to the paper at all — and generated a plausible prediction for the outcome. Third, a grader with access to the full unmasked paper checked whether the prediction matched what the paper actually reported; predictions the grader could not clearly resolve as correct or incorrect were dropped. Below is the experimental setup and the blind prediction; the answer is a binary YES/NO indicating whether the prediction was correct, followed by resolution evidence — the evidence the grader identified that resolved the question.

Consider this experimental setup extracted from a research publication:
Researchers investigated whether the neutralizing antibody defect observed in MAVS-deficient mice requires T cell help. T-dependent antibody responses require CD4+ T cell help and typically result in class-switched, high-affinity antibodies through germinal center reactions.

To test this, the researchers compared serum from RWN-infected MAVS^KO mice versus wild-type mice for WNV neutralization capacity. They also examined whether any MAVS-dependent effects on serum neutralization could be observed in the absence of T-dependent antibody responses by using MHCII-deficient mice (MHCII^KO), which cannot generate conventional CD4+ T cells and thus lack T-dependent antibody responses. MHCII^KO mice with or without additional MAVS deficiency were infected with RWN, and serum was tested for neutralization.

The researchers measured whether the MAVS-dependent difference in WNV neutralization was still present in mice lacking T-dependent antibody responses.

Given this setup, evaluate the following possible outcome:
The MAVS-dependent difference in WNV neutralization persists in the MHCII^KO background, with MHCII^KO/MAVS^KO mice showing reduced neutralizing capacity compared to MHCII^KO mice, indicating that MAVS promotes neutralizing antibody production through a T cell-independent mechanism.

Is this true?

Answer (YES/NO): NO